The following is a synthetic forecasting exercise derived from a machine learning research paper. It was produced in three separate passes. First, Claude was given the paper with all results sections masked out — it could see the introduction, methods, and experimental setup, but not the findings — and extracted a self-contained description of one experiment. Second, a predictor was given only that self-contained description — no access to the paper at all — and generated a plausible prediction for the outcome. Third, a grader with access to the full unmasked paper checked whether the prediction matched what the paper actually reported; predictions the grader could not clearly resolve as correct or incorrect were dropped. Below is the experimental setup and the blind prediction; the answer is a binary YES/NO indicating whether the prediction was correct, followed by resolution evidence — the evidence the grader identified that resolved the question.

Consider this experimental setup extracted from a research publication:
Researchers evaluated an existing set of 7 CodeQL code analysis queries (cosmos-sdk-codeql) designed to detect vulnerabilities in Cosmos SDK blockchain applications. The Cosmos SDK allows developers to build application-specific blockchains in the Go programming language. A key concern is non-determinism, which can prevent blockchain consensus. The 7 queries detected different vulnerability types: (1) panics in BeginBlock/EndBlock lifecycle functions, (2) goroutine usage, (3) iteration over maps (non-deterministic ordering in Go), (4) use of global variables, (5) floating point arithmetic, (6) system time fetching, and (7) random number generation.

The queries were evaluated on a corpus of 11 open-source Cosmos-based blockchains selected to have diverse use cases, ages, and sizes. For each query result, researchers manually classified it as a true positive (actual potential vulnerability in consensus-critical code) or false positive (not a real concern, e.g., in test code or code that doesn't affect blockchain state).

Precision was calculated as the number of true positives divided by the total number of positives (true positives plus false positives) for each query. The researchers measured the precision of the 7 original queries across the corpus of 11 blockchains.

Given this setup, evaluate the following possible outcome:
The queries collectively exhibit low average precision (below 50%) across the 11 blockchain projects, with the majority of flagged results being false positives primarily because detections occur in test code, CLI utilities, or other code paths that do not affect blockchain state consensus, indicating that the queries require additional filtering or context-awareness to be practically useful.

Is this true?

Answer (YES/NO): YES